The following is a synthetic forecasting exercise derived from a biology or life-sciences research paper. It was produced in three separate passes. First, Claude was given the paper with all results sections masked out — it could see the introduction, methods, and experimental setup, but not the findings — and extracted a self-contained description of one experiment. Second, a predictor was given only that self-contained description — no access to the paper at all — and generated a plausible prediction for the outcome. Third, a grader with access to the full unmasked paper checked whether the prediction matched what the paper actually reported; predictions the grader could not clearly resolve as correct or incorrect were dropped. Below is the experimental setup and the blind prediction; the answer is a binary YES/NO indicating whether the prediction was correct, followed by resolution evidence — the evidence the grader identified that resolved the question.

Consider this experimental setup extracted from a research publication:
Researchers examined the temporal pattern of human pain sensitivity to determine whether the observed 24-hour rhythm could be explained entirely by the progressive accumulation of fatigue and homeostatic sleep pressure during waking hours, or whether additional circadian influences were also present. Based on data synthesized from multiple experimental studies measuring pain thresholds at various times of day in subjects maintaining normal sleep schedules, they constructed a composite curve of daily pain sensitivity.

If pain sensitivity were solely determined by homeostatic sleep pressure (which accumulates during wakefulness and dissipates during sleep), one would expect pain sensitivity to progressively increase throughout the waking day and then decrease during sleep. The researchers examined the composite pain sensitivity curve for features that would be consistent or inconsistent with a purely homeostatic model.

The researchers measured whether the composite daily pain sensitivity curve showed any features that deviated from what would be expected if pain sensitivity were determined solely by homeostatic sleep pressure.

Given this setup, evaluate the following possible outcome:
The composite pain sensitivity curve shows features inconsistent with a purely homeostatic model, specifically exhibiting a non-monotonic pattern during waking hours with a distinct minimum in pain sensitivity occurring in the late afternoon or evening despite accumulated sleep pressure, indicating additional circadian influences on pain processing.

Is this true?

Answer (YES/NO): YES